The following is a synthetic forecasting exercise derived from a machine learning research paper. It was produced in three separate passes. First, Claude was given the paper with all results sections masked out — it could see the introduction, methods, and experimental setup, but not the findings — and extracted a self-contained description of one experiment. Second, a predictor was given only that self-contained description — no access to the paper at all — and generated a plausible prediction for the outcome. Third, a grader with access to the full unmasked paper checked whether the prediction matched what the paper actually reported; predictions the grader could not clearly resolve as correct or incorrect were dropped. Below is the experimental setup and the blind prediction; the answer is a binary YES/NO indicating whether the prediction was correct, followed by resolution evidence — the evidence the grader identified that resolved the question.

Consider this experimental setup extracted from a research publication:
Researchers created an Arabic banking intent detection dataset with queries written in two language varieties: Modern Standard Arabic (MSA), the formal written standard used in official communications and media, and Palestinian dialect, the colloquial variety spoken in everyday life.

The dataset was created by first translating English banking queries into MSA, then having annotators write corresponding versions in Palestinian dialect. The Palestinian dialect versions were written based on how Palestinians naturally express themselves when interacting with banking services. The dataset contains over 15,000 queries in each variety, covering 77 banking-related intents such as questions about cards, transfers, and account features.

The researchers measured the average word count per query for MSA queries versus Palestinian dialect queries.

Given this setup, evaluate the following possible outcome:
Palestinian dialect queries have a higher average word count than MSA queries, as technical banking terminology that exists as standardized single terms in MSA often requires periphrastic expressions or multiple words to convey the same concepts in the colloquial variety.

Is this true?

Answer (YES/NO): NO